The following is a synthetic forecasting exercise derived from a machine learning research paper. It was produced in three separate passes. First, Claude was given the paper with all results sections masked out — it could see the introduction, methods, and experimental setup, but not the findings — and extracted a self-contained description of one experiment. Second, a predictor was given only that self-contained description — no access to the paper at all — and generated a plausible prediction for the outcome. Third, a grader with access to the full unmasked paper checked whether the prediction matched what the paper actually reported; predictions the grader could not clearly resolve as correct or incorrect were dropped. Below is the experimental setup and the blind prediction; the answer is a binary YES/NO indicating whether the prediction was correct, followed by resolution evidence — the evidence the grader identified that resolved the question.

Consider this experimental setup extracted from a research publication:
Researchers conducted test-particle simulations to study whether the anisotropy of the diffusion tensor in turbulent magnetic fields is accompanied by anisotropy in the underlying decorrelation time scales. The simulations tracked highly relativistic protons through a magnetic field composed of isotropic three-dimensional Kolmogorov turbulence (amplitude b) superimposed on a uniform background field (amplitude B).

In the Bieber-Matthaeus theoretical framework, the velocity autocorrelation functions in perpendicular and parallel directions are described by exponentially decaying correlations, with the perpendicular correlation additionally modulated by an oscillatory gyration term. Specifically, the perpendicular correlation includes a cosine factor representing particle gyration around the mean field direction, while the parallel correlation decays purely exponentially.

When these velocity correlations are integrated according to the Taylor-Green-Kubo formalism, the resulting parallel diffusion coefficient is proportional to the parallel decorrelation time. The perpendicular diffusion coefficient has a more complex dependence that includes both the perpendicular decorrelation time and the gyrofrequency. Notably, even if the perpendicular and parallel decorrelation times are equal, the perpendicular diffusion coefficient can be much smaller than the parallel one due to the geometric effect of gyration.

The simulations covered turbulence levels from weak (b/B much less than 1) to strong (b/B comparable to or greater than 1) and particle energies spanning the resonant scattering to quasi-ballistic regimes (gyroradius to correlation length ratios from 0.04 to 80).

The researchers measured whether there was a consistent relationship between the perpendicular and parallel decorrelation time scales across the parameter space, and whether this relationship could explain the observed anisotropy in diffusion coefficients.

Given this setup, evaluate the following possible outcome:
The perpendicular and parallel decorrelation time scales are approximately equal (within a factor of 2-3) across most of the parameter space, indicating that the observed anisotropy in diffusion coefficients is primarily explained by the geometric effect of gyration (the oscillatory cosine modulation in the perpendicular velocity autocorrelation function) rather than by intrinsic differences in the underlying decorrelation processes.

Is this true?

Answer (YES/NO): YES